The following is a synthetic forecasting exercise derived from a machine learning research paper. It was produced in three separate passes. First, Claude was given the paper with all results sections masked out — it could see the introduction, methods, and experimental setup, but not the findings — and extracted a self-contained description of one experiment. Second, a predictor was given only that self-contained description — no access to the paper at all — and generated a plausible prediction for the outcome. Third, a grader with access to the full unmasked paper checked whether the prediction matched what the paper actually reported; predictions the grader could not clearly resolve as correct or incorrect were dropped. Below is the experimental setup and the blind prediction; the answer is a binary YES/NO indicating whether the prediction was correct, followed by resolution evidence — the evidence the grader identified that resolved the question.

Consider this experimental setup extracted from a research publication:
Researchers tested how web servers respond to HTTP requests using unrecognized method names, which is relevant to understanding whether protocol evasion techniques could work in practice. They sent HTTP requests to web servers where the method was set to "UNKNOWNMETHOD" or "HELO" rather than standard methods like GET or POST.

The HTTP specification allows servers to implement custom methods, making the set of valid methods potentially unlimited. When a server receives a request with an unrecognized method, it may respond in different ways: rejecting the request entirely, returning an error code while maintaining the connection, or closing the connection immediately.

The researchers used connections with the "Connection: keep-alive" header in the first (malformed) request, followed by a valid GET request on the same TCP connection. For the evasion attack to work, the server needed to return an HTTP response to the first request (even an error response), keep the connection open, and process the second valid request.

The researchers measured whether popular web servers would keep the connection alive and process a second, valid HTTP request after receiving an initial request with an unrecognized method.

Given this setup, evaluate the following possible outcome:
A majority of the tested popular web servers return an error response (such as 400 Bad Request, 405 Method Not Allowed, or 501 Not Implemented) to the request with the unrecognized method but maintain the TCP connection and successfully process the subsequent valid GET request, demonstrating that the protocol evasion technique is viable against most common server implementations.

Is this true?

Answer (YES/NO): NO